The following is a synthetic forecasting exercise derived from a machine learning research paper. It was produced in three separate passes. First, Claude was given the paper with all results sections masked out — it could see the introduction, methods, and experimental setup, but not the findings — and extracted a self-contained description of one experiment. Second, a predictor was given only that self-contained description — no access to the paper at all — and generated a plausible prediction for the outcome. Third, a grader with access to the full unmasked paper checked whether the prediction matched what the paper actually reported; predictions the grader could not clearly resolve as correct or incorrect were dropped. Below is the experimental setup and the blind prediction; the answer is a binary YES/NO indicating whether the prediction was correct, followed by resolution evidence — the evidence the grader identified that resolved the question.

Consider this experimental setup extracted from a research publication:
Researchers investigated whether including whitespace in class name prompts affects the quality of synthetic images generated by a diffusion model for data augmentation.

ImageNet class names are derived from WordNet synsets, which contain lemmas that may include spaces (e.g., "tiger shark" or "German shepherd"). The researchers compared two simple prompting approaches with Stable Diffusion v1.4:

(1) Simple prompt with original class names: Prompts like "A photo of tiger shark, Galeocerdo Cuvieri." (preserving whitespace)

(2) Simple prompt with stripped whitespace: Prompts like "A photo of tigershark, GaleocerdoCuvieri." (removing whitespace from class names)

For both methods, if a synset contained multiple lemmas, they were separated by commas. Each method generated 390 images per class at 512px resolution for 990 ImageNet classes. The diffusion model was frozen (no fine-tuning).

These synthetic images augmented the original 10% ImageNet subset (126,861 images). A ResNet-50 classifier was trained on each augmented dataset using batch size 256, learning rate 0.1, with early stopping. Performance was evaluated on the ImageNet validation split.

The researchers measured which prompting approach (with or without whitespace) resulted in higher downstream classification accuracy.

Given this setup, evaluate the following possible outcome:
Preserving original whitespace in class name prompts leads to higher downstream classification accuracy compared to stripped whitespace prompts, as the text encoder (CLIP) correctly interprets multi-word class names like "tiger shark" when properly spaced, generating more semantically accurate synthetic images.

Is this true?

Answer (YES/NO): NO